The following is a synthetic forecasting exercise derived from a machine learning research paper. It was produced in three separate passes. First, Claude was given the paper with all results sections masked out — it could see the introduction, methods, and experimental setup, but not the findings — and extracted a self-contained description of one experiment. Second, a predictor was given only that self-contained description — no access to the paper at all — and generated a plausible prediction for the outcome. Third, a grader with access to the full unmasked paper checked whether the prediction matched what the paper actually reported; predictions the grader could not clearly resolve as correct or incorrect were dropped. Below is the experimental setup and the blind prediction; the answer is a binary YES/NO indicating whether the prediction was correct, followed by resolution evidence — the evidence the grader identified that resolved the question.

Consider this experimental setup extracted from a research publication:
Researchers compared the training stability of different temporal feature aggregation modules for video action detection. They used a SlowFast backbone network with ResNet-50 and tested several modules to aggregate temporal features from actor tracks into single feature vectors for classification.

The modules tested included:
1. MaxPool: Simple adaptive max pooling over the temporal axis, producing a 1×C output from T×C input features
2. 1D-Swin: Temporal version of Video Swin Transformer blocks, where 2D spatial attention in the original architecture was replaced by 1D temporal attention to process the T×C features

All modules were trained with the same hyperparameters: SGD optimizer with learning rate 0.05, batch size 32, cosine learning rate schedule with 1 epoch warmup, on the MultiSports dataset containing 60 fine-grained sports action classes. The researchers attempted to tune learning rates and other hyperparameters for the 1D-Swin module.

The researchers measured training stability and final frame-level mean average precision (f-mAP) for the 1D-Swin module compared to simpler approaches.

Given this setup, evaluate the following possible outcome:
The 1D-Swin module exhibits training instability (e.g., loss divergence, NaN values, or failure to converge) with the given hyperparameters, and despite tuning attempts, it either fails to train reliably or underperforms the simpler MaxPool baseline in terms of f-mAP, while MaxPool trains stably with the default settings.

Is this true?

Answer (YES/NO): YES